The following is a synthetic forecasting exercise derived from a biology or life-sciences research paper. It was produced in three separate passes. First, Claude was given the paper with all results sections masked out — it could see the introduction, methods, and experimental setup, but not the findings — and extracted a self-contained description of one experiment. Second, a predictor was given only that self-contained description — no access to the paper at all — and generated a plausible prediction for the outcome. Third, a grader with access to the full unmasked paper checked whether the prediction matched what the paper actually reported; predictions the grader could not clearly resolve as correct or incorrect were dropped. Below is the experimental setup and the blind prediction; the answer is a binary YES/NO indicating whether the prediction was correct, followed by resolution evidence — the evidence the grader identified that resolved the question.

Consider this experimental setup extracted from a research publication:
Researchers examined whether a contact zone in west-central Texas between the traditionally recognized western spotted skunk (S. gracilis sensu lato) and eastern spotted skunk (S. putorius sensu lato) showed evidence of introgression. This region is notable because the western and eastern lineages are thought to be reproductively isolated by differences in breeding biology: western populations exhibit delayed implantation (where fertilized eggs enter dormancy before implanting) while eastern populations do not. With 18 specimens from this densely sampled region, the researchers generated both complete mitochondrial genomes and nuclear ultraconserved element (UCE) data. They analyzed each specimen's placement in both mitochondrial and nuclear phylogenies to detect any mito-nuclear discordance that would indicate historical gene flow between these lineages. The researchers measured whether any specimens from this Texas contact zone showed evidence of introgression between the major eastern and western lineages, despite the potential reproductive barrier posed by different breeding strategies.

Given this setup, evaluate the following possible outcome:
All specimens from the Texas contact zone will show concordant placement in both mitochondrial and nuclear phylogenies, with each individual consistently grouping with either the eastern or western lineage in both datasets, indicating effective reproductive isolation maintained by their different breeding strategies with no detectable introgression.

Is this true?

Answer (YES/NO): YES